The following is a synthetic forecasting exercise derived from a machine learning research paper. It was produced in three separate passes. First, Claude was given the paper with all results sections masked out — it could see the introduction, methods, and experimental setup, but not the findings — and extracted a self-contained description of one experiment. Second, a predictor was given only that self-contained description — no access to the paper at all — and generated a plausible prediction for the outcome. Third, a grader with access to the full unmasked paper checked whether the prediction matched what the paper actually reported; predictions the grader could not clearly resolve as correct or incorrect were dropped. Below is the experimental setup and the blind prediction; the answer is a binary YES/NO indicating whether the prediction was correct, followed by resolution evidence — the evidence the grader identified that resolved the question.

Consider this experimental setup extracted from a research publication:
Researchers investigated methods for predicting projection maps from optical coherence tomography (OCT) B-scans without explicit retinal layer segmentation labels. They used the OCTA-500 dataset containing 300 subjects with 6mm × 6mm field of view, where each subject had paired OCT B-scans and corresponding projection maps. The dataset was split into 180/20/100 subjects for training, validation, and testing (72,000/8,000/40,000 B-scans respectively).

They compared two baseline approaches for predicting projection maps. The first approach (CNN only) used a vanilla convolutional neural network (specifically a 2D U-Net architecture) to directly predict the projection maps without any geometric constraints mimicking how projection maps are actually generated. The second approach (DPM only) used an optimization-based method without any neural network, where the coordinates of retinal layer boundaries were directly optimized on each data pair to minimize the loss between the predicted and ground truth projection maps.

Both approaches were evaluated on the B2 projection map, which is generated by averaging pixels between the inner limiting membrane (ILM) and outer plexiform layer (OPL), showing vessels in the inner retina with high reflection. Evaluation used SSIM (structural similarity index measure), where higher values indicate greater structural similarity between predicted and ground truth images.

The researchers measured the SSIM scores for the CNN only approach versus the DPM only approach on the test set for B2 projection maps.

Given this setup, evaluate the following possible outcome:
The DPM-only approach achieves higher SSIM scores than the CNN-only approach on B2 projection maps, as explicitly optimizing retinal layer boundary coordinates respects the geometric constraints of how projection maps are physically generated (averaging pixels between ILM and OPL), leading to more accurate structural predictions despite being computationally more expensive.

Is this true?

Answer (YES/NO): NO